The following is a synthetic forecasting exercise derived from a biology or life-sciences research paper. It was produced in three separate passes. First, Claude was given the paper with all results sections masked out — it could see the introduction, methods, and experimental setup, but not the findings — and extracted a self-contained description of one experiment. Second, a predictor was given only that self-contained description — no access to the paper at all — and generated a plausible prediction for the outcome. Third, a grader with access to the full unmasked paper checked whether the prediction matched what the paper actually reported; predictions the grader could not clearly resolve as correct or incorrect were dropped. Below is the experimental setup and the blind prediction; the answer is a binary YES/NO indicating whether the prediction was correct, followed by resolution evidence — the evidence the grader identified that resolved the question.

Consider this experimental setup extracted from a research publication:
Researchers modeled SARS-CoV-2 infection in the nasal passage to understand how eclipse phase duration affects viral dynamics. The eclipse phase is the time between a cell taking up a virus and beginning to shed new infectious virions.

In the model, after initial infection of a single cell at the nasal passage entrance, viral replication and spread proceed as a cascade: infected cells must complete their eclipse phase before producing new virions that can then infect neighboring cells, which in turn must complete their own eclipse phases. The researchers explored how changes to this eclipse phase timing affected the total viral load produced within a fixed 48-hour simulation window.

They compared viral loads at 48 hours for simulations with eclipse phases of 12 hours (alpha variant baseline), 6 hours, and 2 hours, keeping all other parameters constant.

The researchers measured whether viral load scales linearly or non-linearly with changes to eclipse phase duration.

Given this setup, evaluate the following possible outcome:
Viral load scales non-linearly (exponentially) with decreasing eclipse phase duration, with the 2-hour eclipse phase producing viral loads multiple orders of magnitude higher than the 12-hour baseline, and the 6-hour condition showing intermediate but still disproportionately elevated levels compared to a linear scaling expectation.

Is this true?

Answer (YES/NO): YES